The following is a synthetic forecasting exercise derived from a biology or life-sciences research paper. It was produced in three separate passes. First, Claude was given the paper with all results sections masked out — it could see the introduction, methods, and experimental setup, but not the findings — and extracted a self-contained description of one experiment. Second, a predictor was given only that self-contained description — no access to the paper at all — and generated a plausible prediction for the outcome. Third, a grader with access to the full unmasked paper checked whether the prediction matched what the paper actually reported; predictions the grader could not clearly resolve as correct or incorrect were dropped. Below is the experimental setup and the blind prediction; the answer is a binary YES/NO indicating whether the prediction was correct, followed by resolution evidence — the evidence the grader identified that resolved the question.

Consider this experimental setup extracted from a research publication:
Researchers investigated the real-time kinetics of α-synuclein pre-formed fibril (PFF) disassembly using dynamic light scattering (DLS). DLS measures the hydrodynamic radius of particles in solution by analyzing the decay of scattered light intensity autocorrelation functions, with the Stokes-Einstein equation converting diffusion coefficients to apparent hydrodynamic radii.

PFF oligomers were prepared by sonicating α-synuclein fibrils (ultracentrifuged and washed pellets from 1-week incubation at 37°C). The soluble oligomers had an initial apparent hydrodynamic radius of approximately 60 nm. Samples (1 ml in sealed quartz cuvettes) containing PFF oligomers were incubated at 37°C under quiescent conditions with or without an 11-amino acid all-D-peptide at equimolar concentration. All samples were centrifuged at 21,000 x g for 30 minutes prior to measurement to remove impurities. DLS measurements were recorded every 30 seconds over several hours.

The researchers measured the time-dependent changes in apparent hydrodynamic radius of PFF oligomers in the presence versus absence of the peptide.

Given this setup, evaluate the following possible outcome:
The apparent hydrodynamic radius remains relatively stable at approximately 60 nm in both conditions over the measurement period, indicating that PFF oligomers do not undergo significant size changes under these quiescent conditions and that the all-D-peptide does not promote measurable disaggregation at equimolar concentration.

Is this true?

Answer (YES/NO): NO